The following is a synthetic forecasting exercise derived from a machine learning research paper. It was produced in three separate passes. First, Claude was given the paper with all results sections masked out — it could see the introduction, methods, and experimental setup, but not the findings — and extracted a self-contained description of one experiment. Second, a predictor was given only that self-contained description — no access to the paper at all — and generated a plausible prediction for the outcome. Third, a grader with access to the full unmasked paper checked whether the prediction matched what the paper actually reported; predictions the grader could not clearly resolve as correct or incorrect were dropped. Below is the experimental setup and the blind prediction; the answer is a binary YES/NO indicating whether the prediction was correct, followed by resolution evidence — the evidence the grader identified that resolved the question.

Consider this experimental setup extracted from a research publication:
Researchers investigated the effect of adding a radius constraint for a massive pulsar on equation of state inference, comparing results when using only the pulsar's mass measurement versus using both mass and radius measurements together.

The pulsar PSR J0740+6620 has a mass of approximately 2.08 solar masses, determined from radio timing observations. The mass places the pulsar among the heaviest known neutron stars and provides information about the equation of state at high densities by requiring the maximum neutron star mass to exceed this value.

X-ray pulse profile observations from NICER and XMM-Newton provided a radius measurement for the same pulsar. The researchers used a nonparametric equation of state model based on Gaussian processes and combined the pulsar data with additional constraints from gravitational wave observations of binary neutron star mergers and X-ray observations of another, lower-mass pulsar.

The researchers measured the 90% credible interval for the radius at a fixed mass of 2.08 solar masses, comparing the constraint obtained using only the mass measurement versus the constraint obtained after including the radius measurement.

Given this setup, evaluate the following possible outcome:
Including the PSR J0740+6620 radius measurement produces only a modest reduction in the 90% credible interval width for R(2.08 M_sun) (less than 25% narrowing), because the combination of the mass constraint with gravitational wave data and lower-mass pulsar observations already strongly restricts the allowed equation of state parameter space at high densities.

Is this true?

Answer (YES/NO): YES